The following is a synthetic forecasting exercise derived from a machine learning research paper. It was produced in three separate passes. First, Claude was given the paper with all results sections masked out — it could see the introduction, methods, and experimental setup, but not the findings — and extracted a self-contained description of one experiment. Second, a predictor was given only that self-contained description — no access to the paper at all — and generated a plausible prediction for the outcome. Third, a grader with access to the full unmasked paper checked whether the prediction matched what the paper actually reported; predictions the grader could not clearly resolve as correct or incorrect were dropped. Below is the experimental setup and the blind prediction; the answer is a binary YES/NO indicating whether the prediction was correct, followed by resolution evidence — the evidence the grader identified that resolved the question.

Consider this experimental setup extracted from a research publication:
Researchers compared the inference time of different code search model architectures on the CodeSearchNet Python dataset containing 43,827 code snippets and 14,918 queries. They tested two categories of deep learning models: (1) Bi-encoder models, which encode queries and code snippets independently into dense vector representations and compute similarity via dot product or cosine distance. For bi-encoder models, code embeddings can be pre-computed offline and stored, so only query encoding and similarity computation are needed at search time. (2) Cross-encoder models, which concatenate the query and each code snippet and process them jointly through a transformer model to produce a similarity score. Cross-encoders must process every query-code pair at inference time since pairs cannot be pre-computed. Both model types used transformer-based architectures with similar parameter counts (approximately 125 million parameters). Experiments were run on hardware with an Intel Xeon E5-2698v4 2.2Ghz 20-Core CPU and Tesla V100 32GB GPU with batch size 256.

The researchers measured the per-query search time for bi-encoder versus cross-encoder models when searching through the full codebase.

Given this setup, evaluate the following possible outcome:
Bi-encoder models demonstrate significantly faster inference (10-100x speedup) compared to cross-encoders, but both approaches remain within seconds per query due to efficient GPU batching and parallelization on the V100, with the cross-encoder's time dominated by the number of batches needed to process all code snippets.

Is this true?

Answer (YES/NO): NO